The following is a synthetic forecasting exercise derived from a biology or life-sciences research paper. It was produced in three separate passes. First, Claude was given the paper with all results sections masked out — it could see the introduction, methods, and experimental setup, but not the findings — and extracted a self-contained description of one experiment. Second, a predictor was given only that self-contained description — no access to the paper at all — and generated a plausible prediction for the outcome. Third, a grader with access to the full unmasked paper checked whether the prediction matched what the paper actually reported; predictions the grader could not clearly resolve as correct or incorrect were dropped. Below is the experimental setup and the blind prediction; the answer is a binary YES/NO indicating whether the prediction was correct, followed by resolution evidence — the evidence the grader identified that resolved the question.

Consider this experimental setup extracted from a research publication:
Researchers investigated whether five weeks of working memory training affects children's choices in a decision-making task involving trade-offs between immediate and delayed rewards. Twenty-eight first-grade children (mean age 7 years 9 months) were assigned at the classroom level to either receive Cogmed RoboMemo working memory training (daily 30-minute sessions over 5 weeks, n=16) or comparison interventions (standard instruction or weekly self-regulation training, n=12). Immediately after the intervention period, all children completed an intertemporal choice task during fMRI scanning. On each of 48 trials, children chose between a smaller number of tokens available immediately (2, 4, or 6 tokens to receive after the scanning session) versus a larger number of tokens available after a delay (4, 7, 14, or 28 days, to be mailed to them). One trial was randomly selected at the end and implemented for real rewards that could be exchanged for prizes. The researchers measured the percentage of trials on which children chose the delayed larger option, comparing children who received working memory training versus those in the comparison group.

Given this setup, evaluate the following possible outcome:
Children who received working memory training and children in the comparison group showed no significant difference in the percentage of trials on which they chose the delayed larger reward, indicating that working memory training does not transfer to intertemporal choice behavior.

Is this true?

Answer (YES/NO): YES